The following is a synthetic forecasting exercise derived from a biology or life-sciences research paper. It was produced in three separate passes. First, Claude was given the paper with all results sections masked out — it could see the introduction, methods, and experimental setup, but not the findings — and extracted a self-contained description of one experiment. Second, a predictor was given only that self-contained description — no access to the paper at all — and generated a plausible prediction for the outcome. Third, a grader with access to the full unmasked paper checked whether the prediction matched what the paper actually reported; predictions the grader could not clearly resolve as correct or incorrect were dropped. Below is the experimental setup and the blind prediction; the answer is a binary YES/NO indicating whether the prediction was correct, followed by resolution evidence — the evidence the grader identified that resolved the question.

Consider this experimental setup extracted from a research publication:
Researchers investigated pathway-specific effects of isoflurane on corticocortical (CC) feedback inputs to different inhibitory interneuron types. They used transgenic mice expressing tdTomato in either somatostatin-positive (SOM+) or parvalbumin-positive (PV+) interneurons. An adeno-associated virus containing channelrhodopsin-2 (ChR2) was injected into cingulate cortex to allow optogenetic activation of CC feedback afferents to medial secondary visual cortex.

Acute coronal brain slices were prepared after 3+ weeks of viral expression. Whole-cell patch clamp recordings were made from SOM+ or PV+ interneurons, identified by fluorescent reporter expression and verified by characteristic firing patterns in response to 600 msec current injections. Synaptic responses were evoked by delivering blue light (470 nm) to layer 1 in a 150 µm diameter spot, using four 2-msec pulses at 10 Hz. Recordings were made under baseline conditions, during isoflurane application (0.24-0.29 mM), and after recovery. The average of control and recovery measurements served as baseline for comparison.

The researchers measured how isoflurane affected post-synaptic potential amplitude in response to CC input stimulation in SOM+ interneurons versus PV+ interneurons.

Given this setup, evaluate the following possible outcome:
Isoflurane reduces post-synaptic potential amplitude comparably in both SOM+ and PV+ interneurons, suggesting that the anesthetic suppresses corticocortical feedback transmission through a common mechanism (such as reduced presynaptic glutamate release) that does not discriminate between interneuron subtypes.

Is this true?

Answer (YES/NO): NO